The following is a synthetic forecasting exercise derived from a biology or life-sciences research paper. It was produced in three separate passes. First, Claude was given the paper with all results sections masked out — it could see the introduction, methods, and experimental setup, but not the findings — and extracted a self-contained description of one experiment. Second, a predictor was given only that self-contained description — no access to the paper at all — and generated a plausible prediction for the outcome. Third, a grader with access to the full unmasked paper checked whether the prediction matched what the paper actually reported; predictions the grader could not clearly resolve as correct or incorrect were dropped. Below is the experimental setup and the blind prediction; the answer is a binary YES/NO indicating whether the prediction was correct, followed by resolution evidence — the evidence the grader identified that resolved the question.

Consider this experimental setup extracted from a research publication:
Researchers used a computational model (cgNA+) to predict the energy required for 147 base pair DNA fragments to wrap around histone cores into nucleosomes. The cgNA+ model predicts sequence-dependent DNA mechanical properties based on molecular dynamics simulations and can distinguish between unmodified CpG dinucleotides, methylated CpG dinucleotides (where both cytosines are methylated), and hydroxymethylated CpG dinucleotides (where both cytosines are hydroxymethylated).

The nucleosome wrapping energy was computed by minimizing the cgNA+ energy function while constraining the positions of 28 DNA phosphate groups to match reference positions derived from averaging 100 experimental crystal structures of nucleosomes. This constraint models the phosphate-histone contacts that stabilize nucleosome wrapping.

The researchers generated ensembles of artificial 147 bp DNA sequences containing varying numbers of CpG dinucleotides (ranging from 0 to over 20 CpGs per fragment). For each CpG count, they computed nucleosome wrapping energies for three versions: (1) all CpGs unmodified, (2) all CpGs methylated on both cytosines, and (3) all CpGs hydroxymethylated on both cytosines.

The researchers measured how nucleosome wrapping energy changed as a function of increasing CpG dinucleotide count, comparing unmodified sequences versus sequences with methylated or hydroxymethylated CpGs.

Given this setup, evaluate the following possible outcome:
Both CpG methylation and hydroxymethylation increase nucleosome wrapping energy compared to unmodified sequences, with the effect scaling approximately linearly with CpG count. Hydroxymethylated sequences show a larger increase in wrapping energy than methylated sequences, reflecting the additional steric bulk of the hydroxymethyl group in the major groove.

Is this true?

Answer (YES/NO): NO